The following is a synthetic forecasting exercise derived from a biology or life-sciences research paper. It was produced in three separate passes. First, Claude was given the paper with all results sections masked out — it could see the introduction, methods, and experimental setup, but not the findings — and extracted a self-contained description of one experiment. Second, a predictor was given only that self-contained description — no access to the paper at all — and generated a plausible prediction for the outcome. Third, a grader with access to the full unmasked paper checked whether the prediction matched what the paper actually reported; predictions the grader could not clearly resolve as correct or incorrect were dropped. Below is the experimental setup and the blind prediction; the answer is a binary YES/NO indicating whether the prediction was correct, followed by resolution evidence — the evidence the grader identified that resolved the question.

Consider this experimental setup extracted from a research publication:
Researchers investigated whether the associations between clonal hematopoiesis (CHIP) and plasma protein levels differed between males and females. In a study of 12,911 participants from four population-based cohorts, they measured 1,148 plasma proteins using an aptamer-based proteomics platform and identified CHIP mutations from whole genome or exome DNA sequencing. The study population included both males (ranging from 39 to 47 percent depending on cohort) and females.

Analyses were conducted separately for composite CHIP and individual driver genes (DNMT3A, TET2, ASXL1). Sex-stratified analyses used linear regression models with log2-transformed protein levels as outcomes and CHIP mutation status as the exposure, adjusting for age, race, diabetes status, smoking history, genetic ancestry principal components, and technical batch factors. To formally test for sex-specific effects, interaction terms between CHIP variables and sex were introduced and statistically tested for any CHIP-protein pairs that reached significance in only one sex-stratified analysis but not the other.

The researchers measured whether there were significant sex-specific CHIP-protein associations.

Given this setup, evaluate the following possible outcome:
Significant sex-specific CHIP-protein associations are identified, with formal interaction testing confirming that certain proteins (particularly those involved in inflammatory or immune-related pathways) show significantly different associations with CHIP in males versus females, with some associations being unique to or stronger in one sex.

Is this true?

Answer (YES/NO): YES